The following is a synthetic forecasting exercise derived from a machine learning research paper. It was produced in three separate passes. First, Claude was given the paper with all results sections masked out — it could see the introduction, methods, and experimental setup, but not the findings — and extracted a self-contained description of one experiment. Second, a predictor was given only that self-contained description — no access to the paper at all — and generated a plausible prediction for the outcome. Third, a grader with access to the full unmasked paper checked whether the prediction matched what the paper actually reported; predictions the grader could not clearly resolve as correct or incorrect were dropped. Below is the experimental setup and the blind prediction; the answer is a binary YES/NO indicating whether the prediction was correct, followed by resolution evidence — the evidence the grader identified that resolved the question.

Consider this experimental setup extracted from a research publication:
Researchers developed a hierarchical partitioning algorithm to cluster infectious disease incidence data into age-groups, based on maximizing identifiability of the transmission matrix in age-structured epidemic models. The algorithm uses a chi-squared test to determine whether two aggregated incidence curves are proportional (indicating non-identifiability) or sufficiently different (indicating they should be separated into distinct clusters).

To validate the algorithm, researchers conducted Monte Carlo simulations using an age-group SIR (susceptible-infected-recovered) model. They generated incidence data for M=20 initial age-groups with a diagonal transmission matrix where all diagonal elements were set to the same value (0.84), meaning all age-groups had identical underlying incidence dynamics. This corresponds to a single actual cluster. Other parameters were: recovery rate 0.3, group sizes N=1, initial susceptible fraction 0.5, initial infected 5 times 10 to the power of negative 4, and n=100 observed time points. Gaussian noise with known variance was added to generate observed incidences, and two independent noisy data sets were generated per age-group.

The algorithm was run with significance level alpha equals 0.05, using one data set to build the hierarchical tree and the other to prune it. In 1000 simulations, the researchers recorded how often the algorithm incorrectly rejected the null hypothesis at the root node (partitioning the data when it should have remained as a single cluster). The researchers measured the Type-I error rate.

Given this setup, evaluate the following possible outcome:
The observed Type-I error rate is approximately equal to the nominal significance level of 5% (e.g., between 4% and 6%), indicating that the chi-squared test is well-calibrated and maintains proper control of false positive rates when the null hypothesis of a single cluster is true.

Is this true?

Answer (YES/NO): NO